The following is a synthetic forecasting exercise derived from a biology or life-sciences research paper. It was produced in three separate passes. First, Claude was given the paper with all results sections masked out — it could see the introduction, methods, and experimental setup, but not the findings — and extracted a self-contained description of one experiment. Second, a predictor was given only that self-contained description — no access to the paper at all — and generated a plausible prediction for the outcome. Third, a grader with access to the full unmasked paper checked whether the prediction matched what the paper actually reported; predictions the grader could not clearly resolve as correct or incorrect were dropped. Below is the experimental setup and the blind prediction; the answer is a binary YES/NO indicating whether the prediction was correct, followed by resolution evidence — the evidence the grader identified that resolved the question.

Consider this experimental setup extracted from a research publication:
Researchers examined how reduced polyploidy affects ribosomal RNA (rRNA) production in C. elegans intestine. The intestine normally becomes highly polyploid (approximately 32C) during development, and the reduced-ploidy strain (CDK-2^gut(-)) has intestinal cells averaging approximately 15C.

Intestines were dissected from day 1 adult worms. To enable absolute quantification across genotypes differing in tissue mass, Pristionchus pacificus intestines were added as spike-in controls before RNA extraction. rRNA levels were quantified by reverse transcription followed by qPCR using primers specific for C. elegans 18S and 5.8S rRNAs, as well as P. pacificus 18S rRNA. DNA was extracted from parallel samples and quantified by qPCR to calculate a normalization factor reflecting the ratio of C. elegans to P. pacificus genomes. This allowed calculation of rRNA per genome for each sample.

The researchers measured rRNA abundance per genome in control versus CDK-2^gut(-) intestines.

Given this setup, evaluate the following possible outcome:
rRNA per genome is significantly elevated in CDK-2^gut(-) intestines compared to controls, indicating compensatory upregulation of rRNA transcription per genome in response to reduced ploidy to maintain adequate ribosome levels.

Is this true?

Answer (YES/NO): YES